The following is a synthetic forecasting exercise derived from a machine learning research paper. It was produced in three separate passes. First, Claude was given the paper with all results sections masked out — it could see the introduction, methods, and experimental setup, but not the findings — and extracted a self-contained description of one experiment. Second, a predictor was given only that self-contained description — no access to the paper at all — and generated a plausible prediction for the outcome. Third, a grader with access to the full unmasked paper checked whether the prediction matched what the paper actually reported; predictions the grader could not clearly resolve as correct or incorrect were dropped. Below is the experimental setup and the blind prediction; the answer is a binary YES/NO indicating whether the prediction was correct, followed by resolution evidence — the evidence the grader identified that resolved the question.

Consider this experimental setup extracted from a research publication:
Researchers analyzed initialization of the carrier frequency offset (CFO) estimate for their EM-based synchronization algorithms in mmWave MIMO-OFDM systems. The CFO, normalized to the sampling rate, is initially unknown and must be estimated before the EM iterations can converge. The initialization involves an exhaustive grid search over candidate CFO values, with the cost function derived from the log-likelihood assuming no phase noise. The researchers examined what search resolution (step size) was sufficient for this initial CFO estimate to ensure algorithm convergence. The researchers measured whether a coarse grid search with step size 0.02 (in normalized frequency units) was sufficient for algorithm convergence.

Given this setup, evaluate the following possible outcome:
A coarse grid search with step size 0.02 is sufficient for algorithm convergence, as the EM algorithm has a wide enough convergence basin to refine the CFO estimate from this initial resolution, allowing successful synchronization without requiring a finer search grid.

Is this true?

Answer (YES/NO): YES